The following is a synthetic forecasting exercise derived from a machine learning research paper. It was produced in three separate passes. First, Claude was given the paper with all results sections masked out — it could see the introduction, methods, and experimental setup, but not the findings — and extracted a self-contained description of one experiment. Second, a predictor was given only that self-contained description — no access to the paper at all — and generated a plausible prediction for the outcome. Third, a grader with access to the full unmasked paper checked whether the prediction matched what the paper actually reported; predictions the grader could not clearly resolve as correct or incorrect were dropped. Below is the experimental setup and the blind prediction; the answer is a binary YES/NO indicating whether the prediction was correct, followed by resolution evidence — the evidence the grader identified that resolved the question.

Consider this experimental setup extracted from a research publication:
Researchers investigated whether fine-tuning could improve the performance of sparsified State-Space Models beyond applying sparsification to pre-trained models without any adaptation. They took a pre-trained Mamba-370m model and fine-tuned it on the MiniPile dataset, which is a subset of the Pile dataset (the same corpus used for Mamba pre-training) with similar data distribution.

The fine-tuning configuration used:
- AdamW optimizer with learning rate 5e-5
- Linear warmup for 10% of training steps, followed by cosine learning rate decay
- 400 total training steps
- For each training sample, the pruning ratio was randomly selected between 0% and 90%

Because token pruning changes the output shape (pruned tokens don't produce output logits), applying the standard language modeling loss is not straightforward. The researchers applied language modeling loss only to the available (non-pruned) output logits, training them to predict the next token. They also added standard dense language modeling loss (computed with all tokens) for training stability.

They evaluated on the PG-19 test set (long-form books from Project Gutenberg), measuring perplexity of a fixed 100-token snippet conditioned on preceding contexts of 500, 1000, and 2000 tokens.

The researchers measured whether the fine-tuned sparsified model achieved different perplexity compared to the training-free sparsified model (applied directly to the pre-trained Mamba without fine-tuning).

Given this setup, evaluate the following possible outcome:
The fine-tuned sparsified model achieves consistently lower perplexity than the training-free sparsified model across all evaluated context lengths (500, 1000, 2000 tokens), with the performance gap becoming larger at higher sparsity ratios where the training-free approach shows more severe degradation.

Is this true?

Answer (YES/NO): NO